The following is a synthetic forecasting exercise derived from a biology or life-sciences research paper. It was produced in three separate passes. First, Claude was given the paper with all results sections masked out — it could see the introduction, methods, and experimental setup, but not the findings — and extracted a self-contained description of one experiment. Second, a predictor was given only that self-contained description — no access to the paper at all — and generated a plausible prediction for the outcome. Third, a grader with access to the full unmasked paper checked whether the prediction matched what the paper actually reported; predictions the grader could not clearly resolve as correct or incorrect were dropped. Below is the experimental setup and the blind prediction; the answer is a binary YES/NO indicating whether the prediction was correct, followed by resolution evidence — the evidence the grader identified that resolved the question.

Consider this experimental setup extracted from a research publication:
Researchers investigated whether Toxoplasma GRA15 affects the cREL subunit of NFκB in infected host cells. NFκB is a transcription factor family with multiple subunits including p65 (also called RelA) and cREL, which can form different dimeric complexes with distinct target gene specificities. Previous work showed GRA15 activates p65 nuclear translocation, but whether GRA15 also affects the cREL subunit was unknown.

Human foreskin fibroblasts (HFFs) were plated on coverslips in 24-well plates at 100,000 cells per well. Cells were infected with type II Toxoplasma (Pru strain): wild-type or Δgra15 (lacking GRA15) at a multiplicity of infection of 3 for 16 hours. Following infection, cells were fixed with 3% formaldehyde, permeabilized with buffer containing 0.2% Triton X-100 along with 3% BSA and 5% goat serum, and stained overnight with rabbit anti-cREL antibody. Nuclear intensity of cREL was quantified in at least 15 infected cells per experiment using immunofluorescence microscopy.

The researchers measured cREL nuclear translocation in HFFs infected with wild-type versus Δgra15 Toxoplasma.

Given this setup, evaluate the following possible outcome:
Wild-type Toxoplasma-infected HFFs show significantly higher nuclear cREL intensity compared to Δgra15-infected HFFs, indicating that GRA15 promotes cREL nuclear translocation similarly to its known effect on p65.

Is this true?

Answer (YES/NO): YES